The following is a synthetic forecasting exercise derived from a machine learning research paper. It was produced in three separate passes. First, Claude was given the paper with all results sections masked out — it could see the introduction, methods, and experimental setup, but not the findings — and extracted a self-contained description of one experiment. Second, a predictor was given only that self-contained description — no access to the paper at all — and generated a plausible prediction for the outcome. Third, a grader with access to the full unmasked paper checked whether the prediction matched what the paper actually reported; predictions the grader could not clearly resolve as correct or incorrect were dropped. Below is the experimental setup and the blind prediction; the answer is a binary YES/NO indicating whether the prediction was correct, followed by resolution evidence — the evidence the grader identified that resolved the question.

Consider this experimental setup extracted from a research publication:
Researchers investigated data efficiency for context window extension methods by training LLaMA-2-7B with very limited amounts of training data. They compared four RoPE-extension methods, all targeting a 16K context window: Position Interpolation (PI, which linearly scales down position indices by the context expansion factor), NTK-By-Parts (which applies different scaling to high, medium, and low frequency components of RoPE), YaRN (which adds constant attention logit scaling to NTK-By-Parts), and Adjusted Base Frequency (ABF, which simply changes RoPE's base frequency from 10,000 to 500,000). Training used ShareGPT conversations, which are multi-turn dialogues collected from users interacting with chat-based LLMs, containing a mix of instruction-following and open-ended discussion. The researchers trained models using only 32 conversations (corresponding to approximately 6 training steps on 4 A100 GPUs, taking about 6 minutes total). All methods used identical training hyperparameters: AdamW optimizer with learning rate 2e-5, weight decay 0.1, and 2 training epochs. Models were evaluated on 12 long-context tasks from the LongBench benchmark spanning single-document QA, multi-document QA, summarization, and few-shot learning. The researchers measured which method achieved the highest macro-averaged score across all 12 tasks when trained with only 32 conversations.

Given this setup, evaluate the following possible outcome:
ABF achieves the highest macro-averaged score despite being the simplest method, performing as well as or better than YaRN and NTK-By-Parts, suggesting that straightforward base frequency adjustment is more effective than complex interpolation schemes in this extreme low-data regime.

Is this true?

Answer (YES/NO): NO